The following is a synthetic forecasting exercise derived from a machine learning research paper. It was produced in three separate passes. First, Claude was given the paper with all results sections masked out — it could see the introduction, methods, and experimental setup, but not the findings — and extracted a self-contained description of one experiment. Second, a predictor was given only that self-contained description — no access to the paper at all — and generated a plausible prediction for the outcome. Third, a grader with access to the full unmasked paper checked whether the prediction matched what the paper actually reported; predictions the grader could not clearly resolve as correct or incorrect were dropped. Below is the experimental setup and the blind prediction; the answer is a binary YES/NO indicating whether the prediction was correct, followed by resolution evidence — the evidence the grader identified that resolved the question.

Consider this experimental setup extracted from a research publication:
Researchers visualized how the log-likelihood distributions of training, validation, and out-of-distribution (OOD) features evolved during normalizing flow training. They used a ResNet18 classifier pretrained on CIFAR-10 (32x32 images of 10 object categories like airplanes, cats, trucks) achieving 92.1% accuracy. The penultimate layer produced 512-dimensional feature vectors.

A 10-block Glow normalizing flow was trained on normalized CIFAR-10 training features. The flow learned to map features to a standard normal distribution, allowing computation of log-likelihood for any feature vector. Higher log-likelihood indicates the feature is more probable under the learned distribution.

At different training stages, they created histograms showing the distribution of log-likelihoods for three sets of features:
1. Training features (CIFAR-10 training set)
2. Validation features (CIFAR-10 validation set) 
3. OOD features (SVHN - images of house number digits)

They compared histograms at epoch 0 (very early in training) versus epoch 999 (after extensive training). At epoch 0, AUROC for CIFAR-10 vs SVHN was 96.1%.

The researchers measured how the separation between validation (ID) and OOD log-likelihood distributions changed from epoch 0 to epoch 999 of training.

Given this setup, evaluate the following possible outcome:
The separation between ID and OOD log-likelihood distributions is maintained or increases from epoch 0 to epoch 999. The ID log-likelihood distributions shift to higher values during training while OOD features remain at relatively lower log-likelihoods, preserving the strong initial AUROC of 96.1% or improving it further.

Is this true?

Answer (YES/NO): NO